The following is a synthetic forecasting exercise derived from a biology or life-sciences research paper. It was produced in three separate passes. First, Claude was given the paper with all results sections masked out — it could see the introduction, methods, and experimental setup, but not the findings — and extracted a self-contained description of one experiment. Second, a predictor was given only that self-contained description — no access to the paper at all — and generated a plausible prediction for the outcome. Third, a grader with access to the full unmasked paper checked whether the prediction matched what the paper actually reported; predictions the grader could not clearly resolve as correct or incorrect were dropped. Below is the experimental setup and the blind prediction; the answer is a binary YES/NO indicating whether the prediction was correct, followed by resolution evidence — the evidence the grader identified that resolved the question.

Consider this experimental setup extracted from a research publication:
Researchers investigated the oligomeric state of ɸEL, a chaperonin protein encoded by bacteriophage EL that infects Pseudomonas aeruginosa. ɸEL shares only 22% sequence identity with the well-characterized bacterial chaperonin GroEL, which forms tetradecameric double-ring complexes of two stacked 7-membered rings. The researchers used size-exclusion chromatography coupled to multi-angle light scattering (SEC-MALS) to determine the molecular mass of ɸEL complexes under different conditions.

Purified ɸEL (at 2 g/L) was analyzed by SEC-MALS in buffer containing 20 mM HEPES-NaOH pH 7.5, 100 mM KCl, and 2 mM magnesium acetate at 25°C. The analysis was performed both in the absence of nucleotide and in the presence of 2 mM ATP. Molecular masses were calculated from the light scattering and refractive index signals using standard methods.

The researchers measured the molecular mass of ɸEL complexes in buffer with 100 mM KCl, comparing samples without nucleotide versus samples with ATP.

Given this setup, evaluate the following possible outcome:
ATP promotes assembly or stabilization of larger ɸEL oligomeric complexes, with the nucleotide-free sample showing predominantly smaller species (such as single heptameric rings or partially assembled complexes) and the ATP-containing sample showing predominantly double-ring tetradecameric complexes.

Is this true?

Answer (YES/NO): NO